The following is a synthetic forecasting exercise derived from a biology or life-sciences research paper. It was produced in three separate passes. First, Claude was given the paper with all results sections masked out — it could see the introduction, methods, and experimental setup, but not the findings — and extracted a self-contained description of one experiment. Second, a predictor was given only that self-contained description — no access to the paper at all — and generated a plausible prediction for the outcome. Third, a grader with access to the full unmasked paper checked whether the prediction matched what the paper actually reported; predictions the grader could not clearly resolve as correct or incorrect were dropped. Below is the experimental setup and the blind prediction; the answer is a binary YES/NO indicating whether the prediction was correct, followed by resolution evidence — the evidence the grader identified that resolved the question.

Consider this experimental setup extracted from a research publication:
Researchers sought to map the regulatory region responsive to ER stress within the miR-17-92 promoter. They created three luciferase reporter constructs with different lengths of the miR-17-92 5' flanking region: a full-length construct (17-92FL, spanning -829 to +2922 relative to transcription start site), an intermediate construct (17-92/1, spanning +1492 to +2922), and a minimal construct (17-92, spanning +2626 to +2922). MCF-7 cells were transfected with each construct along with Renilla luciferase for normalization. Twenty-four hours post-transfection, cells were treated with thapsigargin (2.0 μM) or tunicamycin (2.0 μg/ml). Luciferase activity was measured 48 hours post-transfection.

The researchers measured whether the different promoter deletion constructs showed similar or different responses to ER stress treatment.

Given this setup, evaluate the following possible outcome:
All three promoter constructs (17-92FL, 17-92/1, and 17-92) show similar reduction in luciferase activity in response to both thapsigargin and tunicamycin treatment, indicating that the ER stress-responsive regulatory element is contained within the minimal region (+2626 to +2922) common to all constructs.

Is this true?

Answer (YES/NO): YES